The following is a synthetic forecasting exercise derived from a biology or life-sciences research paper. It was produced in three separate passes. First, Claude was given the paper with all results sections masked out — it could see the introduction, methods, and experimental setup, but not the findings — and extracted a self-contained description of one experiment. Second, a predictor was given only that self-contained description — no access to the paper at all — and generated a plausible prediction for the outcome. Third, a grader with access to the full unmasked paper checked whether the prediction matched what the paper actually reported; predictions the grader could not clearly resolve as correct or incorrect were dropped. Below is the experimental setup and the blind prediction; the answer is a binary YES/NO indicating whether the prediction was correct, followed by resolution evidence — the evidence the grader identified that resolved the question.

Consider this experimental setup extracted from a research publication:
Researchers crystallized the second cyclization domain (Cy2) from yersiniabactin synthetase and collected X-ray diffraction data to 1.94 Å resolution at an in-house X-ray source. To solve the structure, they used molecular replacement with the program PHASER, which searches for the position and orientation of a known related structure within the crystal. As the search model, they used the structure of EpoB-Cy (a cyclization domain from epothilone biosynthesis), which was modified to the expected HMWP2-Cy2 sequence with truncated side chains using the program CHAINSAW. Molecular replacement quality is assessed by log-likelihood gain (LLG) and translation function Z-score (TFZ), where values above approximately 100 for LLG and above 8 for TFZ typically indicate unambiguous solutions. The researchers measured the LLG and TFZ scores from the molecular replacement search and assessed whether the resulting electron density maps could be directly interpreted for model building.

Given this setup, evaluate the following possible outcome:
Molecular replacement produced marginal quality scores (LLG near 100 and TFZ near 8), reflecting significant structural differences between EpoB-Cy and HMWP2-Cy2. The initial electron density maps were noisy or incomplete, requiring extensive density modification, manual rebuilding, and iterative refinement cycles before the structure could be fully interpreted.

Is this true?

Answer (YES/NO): NO